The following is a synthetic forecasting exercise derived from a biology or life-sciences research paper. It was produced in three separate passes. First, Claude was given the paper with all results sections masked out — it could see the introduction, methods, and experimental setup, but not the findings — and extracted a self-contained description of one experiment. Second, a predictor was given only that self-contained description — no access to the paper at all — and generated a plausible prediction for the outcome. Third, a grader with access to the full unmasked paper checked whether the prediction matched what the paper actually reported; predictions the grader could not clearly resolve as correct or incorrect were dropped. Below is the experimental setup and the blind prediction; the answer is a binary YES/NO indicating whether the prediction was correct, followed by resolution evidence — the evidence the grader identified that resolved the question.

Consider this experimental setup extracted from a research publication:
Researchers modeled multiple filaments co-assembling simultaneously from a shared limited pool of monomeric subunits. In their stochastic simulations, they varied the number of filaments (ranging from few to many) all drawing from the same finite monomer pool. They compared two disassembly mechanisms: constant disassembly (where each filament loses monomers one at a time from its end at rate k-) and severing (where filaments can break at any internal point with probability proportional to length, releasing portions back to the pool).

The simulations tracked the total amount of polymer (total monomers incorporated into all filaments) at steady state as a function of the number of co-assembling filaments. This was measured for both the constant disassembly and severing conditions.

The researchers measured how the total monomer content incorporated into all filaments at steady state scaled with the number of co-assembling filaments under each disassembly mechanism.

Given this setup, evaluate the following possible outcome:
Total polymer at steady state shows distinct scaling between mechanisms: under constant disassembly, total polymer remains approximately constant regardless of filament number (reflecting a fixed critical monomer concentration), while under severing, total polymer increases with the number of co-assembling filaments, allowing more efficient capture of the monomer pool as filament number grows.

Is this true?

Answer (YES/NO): YES